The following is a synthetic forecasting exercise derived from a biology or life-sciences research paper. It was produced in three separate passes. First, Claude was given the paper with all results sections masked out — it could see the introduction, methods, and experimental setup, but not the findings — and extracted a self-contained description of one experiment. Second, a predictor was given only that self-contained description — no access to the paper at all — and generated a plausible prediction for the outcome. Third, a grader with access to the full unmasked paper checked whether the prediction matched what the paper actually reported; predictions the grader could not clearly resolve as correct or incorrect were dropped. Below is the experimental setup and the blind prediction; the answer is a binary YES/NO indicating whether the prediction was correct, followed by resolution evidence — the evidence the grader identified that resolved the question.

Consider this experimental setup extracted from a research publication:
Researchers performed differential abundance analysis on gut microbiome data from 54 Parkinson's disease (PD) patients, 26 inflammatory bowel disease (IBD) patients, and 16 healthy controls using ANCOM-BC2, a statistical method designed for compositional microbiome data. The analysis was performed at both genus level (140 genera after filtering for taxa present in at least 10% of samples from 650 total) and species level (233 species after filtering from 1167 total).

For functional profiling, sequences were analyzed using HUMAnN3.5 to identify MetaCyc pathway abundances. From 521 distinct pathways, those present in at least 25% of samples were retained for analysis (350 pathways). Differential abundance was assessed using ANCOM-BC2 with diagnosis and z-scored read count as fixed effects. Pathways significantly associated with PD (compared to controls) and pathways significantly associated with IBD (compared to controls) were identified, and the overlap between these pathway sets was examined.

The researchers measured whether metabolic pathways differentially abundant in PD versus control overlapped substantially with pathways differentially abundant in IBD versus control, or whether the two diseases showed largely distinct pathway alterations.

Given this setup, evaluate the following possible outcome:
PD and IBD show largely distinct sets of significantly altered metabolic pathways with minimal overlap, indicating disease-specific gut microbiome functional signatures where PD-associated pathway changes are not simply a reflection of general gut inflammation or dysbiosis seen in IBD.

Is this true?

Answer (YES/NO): NO